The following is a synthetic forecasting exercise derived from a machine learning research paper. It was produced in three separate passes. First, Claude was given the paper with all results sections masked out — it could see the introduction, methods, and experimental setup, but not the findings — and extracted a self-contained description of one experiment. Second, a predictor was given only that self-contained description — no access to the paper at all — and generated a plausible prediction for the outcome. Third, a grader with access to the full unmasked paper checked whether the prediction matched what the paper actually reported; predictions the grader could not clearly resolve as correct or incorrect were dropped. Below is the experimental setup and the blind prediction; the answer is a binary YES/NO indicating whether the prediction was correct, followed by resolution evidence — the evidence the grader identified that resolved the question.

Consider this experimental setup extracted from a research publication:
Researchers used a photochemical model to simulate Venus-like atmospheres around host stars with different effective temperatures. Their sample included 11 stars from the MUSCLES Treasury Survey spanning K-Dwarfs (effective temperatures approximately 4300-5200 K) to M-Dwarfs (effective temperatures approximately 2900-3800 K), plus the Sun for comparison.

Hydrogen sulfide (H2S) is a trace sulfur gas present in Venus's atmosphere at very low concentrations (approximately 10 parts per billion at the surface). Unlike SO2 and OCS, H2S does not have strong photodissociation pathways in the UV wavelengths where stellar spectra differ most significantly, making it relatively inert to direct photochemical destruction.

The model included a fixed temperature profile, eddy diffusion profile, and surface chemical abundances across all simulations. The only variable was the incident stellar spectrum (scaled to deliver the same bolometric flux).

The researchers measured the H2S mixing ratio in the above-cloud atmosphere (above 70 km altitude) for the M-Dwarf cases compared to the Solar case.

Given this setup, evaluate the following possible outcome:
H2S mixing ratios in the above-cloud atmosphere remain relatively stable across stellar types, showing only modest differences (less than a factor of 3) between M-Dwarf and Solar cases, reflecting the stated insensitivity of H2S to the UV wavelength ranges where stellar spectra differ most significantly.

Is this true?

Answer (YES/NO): NO